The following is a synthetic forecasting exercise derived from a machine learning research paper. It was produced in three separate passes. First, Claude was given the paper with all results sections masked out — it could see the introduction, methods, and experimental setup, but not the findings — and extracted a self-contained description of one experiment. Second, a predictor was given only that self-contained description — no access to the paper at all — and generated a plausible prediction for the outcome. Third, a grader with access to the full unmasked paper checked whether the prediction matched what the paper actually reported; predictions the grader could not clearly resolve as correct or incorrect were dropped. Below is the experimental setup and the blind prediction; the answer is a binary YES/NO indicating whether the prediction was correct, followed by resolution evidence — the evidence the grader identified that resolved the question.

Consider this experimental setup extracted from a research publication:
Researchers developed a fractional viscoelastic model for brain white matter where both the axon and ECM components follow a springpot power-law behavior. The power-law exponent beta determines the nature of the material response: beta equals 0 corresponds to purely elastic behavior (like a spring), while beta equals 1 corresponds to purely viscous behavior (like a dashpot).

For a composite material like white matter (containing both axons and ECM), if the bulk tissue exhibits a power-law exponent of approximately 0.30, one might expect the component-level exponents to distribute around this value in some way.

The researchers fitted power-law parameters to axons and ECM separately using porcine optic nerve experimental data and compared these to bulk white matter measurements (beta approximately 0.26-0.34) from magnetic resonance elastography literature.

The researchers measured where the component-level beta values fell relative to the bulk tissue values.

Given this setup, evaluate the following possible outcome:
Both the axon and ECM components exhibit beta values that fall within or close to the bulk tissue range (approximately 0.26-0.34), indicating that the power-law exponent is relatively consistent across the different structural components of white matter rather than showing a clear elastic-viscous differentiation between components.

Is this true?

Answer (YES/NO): NO